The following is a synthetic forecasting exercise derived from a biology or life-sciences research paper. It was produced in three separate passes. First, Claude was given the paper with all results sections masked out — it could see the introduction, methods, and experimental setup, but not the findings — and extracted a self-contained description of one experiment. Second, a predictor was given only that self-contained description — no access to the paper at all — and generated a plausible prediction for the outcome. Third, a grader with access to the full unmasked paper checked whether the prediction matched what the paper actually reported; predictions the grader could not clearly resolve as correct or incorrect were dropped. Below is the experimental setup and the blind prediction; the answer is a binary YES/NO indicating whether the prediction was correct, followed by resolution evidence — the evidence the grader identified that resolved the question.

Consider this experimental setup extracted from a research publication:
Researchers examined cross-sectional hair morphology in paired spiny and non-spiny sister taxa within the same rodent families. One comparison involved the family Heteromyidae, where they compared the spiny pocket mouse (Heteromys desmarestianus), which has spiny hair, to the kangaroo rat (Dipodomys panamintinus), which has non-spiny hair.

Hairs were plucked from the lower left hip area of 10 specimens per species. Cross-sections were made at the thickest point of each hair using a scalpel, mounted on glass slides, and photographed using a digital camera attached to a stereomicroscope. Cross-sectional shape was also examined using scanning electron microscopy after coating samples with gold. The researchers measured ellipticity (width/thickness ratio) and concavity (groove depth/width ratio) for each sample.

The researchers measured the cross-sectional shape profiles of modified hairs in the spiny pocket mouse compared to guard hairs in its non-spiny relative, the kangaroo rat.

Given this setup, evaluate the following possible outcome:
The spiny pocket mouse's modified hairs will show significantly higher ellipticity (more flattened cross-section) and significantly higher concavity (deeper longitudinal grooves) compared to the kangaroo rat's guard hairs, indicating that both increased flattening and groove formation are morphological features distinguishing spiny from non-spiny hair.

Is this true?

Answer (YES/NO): NO